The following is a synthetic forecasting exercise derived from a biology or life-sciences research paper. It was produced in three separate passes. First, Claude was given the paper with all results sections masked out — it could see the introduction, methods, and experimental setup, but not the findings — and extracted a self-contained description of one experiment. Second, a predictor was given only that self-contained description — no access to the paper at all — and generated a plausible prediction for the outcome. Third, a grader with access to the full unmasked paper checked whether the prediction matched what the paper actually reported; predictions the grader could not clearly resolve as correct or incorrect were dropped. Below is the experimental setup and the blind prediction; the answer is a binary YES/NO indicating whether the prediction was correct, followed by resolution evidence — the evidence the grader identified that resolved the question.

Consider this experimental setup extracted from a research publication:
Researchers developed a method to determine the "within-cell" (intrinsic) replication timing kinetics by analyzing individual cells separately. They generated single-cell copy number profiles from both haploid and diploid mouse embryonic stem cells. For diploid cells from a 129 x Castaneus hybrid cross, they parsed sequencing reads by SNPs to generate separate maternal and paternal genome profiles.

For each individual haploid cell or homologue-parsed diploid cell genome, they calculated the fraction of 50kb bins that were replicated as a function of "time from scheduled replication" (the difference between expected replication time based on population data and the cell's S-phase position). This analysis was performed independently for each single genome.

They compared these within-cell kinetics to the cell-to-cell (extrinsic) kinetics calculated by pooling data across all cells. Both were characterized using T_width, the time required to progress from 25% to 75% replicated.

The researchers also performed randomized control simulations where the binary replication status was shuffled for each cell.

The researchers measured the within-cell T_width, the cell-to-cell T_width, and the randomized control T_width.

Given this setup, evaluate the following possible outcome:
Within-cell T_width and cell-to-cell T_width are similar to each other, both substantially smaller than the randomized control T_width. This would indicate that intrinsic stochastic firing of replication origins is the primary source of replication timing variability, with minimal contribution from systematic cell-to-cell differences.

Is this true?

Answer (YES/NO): YES